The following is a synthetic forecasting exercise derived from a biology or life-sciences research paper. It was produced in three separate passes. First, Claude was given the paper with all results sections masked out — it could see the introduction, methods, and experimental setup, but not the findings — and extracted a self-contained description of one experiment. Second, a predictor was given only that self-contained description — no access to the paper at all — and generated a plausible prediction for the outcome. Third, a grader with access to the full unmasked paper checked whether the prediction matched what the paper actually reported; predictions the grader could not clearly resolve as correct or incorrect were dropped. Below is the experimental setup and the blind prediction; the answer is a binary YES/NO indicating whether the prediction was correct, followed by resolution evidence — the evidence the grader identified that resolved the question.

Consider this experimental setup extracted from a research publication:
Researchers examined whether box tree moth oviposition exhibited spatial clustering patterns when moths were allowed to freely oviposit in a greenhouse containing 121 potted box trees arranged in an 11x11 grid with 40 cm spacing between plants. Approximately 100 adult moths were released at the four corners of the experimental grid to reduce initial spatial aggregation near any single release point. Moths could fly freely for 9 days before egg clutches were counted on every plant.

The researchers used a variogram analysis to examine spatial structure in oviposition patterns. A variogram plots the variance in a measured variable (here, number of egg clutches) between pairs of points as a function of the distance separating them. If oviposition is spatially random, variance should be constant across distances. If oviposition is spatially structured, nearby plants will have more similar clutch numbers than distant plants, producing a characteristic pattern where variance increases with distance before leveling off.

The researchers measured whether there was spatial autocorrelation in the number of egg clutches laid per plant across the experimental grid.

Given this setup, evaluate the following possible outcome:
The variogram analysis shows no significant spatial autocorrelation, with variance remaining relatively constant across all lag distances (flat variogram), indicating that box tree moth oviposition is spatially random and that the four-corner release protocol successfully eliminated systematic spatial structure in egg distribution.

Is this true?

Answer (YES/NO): NO